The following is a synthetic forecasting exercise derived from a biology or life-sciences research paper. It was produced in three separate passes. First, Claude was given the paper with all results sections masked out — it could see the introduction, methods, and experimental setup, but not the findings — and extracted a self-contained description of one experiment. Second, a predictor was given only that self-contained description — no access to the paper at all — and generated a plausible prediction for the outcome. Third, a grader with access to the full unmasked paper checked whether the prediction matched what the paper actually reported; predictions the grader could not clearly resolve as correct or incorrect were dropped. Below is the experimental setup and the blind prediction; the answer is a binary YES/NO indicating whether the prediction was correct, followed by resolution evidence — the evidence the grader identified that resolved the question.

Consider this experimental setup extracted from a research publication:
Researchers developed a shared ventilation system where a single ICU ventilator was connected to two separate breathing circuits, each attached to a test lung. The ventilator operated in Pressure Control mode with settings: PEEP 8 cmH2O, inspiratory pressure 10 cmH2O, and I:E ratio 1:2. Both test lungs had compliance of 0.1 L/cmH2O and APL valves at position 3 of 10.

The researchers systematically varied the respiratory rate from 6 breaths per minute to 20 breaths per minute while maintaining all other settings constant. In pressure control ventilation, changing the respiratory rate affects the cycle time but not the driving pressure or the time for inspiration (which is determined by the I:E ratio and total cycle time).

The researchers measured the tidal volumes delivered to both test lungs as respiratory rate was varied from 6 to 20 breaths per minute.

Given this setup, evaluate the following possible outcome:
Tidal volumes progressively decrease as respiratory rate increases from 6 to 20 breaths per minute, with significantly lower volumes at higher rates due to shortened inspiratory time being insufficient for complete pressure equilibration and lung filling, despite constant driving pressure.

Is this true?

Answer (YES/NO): YES